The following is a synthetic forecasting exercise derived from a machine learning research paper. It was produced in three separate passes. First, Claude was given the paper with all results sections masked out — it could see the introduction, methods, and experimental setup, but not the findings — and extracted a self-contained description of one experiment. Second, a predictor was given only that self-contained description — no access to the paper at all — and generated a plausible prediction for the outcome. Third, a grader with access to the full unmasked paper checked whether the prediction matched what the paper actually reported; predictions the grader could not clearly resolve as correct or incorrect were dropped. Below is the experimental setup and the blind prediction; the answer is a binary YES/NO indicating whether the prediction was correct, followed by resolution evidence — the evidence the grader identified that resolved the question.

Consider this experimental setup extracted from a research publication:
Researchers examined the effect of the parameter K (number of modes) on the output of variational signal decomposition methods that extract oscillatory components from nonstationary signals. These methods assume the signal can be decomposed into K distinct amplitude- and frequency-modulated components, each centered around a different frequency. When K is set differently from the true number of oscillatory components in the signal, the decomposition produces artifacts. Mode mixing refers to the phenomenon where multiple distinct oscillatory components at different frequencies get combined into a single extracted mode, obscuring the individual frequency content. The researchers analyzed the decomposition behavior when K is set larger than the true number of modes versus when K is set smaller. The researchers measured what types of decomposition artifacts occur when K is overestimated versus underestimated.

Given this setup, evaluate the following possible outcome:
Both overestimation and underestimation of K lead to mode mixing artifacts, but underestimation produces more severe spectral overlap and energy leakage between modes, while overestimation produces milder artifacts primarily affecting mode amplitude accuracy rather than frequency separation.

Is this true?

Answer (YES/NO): NO